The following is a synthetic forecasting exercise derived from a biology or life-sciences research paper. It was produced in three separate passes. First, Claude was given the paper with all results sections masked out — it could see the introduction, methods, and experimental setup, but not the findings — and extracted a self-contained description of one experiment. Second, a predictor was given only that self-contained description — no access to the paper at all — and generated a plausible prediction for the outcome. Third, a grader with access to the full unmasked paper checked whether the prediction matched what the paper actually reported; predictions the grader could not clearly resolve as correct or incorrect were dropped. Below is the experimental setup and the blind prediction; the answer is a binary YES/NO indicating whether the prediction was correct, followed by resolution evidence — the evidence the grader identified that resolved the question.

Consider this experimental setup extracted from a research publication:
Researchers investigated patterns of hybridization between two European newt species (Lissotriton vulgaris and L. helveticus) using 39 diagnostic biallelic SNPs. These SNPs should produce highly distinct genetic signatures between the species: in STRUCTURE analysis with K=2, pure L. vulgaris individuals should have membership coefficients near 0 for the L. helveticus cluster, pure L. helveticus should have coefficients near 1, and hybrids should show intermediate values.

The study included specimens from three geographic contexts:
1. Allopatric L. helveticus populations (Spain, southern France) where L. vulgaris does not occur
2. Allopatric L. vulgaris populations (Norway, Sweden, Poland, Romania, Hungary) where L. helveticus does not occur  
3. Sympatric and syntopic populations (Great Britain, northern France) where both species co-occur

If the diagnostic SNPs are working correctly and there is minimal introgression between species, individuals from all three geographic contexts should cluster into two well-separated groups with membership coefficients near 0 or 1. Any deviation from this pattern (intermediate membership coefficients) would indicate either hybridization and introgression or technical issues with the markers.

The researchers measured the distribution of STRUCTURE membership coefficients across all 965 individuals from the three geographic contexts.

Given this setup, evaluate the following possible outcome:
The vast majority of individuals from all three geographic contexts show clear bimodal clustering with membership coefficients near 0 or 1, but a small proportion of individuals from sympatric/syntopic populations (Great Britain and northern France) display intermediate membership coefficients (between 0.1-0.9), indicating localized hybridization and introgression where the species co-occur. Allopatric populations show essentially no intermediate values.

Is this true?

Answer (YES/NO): NO